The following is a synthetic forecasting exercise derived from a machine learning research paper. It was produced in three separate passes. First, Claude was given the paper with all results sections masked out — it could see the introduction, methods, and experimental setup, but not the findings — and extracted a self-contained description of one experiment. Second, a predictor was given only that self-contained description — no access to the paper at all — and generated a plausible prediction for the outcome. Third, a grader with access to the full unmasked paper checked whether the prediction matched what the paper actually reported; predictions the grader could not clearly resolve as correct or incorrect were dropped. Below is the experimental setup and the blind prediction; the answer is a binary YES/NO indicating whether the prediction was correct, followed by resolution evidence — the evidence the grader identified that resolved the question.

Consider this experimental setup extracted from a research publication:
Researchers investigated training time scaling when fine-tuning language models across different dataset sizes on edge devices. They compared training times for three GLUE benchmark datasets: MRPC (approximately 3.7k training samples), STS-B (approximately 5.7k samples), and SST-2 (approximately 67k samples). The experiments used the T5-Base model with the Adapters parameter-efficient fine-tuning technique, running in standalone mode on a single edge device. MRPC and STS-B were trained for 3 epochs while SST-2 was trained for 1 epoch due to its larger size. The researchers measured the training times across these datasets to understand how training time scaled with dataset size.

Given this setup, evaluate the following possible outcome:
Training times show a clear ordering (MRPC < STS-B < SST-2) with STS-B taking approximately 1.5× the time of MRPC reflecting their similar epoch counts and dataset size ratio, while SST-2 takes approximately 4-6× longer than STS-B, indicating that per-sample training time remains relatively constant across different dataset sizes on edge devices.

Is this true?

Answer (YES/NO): NO